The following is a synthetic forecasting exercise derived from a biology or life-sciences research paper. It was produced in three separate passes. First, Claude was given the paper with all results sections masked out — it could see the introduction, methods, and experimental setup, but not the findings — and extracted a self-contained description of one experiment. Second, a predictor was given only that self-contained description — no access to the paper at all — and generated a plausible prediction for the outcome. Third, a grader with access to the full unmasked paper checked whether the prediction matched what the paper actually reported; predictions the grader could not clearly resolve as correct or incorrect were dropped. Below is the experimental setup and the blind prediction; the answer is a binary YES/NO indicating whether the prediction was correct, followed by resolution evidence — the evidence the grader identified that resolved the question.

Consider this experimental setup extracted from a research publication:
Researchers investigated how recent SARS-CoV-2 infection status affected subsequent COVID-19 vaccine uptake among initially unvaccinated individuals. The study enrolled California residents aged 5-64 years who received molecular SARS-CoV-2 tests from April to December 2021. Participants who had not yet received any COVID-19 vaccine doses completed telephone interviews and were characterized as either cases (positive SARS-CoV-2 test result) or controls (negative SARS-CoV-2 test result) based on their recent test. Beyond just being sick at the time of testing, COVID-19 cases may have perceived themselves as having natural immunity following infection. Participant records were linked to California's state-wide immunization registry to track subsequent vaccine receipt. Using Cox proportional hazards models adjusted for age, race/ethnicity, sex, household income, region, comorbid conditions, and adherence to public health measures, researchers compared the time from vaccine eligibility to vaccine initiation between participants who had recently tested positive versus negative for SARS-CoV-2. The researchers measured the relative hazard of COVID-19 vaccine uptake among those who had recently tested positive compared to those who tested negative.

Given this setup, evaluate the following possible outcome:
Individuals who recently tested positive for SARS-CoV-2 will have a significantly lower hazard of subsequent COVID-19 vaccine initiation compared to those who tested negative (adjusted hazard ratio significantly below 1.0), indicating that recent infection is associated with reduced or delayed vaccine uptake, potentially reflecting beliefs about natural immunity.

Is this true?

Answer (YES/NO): YES